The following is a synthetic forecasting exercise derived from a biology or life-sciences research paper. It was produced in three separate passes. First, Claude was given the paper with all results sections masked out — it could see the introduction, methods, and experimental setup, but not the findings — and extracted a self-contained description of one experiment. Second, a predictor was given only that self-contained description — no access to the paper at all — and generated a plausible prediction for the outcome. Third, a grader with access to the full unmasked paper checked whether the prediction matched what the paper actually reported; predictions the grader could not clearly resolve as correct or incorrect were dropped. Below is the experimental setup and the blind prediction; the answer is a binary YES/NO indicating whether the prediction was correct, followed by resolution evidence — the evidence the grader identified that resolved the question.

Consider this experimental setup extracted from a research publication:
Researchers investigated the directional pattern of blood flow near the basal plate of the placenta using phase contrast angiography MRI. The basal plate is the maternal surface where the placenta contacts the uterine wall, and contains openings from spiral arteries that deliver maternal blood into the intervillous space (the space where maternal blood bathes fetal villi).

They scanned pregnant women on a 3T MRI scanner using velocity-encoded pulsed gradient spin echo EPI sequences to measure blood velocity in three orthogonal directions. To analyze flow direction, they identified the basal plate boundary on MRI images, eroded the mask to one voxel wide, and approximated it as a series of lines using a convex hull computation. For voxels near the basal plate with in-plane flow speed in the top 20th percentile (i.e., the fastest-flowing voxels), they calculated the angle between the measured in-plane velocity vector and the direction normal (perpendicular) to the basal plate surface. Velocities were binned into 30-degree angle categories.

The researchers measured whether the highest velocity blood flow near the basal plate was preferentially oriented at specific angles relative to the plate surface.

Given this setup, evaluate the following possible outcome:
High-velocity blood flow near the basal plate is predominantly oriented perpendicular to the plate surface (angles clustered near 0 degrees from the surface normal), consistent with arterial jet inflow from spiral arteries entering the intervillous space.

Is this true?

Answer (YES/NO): YES